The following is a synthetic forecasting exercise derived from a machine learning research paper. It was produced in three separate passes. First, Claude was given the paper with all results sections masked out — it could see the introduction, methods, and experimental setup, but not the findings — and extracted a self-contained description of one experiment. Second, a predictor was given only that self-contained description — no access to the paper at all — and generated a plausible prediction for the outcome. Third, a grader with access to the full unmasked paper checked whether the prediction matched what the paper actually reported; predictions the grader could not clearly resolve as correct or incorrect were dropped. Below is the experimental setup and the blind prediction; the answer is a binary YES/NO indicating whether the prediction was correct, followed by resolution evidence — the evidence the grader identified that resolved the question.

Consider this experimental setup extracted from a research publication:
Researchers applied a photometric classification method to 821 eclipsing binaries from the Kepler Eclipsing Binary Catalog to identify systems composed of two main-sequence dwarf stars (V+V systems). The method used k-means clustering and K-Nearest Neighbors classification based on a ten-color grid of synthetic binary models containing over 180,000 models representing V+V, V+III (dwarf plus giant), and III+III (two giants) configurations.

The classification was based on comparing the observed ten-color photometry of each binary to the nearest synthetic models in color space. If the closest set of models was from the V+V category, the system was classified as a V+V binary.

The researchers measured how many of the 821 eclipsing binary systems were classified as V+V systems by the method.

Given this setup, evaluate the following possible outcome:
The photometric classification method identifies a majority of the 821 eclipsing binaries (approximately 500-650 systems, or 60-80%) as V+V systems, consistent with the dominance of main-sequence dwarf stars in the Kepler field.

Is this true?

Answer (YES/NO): NO